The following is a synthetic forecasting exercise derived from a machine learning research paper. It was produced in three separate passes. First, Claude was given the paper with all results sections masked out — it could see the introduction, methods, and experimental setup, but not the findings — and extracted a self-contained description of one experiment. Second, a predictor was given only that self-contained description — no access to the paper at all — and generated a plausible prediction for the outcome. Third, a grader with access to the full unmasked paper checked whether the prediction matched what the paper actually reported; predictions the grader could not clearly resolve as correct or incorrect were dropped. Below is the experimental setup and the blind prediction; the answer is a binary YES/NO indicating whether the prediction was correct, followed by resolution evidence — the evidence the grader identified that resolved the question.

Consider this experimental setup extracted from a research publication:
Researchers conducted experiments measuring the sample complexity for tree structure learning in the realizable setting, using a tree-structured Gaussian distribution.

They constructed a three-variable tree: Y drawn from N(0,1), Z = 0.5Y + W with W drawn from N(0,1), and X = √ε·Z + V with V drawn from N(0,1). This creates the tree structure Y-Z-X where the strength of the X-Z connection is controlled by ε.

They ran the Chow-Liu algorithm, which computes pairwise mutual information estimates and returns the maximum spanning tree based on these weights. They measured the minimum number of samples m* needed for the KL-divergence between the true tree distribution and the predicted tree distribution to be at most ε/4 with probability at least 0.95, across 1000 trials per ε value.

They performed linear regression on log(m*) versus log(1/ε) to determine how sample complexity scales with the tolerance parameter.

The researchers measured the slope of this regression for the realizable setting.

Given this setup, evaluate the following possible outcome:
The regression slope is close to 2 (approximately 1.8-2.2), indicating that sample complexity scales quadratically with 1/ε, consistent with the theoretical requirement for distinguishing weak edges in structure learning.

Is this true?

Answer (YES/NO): NO